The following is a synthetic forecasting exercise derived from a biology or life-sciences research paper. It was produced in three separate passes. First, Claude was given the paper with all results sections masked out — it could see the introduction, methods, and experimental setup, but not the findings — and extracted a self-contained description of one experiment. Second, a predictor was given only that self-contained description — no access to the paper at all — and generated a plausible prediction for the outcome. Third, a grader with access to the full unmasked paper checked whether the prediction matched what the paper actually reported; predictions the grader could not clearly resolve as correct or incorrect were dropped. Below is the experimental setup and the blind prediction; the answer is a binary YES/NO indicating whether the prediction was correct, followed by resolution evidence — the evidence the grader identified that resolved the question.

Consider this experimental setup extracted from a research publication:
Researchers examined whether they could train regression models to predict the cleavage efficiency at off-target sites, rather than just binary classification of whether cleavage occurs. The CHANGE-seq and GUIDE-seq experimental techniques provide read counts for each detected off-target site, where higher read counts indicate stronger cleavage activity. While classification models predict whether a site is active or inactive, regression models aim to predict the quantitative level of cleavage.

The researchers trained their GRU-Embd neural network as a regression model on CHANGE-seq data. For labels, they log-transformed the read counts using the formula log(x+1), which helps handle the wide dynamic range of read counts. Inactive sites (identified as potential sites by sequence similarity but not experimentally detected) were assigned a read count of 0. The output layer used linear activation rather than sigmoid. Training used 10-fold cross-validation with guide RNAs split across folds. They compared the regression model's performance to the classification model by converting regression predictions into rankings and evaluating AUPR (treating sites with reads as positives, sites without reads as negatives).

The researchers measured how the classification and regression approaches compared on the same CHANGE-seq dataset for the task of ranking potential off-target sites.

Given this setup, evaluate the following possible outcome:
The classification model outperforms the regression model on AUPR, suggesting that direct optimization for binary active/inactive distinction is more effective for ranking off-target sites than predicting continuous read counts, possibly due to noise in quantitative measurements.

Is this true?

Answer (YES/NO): NO